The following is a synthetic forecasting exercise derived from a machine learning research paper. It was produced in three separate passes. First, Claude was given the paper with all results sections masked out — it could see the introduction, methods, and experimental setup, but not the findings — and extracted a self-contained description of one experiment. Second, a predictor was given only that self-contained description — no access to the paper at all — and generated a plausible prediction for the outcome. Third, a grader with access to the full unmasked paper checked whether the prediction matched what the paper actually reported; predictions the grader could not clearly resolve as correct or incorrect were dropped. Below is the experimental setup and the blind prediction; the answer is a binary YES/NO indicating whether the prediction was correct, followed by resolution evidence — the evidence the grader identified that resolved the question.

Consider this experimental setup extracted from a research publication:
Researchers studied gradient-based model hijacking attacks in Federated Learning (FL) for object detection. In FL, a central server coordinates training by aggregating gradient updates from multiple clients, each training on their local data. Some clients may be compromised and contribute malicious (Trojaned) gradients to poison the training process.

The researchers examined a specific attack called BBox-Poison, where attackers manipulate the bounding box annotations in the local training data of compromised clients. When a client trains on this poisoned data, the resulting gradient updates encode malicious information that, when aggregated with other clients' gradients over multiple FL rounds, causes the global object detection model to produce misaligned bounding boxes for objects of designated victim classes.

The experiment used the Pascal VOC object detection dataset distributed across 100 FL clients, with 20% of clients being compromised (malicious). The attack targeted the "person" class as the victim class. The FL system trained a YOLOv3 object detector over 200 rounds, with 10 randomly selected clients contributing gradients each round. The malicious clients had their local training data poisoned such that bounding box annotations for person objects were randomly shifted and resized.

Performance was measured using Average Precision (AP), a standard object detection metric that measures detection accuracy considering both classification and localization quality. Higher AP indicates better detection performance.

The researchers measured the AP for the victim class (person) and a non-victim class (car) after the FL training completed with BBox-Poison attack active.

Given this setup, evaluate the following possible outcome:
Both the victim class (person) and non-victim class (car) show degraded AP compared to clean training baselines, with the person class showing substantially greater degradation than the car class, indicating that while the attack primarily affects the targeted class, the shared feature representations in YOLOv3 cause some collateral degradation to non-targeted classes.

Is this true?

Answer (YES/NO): NO